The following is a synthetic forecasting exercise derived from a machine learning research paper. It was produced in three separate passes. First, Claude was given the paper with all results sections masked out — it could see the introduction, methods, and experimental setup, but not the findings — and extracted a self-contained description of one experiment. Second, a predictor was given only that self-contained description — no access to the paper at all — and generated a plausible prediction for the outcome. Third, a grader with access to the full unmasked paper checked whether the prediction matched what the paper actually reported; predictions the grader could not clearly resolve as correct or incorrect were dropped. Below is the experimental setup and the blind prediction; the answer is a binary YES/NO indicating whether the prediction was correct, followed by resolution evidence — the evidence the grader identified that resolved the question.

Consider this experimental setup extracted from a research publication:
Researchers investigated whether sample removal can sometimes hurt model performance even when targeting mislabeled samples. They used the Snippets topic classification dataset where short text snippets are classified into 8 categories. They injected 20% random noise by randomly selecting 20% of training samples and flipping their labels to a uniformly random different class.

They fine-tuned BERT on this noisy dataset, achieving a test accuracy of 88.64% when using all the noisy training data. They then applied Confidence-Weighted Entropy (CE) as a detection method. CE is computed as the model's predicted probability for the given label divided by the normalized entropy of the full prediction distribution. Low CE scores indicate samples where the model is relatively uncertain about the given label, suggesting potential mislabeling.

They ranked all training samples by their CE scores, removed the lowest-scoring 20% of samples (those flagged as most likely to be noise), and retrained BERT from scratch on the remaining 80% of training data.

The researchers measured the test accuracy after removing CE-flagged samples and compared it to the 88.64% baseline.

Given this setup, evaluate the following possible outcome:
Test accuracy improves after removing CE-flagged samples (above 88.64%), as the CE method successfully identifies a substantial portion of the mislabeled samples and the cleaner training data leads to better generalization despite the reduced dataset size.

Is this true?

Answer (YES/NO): NO